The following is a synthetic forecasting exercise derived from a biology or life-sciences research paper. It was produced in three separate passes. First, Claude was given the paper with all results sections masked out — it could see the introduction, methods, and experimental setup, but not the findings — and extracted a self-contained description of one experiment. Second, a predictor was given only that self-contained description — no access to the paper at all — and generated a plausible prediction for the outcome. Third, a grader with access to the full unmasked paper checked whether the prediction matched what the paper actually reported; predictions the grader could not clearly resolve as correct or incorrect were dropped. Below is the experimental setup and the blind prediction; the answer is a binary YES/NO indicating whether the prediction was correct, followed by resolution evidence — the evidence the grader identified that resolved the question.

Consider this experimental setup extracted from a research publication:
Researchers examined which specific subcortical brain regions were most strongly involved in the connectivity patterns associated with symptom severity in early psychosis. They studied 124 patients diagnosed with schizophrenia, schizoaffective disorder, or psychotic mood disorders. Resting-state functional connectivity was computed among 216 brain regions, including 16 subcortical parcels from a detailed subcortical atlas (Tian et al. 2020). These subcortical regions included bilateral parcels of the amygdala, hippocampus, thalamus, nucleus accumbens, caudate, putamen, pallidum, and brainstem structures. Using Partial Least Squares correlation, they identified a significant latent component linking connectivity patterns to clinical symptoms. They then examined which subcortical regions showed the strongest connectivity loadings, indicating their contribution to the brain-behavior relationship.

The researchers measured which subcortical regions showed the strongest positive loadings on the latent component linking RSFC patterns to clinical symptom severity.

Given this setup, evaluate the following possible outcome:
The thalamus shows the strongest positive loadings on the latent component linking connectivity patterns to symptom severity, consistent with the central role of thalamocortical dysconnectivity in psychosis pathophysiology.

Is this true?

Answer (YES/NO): NO